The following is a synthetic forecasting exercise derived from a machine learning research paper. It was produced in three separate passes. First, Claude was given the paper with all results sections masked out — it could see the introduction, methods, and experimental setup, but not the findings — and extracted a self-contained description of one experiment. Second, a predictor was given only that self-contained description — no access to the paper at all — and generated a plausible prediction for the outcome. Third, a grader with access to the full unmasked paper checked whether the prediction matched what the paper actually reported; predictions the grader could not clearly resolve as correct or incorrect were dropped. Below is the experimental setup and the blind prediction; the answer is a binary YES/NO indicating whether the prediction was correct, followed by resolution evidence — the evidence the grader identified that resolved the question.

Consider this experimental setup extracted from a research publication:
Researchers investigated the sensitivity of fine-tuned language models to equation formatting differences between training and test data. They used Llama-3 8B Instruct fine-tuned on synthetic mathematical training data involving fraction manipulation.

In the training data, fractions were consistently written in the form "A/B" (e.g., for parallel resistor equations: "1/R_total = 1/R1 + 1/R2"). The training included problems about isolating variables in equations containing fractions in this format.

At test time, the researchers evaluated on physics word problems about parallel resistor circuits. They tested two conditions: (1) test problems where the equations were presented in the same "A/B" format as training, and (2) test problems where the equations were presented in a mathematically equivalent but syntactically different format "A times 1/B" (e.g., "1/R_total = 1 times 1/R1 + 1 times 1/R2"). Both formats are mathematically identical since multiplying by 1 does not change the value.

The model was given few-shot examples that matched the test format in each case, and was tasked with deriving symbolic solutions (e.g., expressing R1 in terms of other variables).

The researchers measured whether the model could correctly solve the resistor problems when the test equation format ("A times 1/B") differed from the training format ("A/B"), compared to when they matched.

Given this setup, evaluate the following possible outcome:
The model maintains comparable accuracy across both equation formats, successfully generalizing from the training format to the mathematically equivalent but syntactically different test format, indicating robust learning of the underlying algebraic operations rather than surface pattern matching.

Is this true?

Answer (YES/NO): NO